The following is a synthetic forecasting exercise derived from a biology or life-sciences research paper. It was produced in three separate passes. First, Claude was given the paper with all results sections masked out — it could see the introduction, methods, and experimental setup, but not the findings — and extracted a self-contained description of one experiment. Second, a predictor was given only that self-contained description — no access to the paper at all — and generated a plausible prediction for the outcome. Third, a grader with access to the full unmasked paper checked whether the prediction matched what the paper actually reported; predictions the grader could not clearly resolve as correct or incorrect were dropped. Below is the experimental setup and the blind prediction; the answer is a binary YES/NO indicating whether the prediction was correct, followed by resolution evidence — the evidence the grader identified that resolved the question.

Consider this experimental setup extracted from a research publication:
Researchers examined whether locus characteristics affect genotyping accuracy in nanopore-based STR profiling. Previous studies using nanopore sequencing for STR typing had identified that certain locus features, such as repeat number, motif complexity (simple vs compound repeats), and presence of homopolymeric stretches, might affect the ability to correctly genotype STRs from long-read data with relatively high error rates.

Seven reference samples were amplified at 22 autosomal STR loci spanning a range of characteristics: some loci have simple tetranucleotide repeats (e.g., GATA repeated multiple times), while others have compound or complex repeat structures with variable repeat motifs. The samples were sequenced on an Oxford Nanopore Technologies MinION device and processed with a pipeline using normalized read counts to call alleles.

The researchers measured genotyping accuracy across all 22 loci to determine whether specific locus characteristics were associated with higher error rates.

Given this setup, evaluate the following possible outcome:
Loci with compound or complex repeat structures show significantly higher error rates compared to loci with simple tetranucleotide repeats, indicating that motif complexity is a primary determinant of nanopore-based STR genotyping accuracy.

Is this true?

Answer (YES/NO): NO